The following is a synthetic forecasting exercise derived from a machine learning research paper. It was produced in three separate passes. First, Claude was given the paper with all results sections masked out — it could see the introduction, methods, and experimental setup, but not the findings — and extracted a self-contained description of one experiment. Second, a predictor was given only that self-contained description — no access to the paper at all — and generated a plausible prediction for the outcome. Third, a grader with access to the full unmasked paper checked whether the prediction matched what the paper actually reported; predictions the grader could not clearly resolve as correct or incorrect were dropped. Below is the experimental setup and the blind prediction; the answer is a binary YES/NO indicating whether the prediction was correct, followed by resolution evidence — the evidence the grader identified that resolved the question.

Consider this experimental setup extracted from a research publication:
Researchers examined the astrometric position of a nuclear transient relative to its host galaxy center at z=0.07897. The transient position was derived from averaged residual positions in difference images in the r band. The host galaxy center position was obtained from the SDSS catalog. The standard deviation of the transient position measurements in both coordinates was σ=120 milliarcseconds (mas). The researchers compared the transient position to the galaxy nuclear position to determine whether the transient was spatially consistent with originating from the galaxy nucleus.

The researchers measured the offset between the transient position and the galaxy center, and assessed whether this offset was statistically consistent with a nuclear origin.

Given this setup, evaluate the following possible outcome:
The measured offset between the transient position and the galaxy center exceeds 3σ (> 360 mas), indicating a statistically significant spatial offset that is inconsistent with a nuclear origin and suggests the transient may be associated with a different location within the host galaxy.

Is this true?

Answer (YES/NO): NO